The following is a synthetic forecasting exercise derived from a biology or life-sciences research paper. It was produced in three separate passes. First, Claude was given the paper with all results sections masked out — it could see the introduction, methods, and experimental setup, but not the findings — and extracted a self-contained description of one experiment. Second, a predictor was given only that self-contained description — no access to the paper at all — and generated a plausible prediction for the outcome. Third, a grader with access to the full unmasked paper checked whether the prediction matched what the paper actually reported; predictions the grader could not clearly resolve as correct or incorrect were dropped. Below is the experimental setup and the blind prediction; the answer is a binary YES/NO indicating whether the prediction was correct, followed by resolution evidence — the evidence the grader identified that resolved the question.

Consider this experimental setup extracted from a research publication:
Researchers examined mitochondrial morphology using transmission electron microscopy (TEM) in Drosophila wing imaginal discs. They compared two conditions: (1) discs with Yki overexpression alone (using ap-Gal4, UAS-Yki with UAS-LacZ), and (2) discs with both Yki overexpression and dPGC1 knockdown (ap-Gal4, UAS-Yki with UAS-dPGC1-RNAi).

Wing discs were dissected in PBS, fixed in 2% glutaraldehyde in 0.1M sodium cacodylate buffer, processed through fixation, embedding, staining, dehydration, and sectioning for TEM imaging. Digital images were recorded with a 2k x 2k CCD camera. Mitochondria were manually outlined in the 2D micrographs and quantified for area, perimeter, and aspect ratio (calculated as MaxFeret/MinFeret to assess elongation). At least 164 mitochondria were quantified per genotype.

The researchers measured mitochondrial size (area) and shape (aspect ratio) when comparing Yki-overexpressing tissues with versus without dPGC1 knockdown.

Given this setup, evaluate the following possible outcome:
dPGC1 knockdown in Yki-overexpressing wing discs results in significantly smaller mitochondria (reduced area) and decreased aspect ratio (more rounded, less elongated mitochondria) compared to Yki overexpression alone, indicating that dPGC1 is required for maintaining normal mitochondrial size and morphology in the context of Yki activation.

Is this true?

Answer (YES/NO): NO